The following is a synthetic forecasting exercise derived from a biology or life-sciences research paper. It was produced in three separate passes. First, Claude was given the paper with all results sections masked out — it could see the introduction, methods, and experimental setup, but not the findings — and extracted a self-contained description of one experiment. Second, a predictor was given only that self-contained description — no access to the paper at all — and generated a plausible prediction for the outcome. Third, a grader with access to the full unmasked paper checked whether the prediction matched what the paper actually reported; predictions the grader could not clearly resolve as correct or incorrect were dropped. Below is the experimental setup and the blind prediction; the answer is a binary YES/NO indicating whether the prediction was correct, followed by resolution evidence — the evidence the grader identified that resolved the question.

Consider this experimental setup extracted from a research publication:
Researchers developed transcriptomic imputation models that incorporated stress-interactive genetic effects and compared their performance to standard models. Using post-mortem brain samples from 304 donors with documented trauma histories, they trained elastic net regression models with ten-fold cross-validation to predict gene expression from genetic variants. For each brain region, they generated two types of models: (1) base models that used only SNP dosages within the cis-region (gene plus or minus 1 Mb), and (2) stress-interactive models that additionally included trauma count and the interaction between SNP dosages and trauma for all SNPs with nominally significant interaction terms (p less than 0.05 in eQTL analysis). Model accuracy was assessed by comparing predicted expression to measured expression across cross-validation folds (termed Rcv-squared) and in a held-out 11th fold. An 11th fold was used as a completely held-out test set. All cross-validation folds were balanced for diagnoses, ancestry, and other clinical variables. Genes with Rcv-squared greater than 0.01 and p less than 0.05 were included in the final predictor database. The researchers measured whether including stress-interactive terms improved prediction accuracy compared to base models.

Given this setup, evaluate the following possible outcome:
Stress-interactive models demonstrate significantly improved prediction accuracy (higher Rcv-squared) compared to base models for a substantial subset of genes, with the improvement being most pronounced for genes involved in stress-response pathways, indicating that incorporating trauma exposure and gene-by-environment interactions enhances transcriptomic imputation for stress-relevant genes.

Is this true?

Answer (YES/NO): NO